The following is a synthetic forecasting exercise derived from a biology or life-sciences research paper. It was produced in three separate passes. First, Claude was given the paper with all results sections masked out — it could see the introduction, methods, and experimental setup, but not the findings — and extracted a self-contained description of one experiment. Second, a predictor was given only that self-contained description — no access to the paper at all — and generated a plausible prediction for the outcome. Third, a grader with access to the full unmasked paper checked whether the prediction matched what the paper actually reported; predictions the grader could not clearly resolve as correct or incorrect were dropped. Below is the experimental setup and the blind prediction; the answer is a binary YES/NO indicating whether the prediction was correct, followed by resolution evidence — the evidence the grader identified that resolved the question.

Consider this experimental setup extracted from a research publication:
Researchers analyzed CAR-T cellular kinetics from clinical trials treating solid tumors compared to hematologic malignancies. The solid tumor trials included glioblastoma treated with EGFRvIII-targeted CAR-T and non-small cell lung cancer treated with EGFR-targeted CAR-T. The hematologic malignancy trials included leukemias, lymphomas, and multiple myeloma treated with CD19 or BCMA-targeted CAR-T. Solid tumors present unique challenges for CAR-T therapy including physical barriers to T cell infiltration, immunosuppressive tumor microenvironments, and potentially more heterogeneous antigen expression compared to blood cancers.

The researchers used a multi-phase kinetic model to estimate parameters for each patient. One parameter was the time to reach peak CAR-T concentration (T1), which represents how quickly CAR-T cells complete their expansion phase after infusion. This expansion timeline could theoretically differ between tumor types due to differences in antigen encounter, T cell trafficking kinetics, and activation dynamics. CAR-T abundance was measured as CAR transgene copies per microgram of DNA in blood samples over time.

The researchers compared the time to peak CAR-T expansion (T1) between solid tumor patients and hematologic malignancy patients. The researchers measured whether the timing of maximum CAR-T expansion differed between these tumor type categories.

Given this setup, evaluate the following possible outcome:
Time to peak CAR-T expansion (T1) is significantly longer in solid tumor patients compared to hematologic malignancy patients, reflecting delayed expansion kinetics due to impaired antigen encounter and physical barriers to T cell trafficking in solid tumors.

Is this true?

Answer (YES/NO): NO